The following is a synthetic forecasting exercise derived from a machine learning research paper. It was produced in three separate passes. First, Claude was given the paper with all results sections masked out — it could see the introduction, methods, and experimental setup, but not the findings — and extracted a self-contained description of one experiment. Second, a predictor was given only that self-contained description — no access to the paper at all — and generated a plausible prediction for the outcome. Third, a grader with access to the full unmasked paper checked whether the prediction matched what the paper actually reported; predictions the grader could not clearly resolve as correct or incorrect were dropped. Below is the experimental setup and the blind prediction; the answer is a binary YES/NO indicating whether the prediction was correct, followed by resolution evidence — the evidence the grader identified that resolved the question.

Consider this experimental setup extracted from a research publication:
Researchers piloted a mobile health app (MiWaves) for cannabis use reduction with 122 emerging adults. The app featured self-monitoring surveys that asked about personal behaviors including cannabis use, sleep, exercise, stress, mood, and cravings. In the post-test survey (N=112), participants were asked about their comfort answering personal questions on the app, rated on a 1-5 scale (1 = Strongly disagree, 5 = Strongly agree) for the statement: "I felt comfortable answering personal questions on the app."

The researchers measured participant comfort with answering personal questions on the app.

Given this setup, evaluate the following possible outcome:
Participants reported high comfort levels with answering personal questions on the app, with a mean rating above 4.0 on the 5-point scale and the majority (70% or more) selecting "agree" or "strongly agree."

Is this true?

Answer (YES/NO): YES